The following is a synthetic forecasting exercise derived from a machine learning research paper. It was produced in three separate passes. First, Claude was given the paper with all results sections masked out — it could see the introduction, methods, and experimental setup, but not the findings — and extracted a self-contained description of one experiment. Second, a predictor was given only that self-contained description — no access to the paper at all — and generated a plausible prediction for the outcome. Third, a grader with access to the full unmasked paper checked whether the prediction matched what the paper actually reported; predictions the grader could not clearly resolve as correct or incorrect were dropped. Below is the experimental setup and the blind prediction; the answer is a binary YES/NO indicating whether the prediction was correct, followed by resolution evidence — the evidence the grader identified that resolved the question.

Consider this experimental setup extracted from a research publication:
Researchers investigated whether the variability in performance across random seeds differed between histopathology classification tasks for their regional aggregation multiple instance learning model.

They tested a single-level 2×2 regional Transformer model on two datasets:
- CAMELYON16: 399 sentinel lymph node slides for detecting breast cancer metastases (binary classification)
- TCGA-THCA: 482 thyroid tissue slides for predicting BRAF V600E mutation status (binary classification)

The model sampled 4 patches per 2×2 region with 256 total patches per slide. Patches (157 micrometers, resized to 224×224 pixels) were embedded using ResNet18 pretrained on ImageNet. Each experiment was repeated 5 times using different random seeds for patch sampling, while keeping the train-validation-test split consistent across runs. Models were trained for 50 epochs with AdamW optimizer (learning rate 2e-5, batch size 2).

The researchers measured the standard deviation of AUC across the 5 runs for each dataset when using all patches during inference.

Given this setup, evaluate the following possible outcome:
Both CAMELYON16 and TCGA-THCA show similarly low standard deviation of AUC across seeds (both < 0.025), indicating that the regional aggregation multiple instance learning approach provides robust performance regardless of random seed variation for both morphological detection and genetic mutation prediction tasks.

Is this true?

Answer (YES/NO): NO